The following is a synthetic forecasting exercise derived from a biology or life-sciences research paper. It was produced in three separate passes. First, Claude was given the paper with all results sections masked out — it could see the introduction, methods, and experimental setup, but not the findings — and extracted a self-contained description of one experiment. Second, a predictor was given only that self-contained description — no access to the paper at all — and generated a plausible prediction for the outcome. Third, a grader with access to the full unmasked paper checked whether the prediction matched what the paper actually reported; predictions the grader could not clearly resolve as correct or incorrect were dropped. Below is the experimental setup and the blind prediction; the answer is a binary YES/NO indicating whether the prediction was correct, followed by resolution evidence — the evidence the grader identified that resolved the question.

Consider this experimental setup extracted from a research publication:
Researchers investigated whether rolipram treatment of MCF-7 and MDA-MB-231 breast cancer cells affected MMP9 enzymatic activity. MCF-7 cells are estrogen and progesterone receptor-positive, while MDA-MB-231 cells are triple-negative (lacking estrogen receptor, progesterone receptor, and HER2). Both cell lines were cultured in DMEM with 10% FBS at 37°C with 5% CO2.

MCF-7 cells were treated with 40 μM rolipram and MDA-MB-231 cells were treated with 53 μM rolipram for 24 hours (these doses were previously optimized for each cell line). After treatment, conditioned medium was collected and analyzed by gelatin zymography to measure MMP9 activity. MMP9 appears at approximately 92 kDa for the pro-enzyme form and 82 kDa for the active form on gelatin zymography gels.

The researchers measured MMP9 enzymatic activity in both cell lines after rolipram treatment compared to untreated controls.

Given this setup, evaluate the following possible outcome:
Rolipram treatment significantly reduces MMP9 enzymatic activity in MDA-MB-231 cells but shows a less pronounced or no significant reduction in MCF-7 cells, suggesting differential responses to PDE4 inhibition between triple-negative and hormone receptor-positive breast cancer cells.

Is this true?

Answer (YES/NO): NO